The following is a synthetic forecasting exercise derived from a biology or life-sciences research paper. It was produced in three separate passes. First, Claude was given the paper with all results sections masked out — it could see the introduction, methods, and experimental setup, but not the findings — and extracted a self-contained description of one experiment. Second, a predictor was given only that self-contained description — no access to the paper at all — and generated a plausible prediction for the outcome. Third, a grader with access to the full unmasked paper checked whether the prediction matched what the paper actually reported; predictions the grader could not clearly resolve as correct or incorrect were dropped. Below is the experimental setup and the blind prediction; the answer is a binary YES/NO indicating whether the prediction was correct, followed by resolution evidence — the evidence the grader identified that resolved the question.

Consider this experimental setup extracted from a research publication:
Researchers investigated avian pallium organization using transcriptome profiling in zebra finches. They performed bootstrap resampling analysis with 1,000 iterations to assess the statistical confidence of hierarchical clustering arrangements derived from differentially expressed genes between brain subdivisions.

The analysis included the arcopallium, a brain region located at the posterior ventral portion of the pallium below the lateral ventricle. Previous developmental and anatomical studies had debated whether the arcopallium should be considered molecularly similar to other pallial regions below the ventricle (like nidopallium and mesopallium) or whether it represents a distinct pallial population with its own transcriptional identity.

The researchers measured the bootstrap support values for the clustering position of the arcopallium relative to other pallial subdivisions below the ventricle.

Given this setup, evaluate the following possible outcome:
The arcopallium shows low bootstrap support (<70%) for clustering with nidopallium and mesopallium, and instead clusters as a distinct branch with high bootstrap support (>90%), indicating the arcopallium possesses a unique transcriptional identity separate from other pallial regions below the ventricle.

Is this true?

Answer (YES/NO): YES